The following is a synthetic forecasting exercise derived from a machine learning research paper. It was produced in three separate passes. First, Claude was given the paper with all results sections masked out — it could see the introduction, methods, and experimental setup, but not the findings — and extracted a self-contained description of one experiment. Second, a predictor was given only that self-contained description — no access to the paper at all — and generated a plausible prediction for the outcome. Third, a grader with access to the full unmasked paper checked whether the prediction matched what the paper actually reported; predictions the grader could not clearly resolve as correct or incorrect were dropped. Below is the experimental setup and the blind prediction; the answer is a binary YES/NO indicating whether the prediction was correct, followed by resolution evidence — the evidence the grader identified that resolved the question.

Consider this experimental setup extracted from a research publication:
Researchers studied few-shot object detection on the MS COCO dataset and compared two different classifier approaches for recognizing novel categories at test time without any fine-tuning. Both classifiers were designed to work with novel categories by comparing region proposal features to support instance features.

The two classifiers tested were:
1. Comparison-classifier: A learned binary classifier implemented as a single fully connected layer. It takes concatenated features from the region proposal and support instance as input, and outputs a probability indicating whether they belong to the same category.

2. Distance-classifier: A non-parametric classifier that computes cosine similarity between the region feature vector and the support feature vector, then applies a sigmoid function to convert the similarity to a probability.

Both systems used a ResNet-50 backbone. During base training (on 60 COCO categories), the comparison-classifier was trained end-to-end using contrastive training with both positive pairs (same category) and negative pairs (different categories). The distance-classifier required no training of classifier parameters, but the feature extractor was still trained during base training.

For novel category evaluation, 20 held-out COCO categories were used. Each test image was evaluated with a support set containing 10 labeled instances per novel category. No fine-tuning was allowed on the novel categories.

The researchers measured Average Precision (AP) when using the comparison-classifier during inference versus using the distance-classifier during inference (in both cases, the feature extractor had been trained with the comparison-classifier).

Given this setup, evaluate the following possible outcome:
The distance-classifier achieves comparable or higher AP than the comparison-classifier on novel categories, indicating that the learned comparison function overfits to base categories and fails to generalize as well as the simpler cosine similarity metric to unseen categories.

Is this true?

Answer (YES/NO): YES